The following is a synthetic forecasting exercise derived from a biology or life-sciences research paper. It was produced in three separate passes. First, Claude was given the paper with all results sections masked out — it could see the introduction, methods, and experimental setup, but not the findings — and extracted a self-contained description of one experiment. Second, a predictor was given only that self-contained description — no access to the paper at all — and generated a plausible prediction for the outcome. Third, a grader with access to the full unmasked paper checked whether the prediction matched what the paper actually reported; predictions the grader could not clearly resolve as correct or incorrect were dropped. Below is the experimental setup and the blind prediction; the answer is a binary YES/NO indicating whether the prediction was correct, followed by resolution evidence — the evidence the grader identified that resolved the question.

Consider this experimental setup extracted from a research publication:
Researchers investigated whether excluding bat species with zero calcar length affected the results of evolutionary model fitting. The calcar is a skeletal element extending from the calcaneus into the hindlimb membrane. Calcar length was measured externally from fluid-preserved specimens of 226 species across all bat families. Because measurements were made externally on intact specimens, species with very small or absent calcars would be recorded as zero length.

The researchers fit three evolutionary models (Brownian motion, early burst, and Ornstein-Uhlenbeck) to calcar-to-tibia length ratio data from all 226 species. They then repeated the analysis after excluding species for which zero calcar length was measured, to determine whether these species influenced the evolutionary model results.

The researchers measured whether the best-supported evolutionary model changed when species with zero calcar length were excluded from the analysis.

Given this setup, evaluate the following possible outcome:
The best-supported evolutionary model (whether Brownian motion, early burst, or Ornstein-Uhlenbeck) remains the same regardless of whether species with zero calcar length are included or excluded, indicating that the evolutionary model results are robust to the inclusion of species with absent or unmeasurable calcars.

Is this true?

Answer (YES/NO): YES